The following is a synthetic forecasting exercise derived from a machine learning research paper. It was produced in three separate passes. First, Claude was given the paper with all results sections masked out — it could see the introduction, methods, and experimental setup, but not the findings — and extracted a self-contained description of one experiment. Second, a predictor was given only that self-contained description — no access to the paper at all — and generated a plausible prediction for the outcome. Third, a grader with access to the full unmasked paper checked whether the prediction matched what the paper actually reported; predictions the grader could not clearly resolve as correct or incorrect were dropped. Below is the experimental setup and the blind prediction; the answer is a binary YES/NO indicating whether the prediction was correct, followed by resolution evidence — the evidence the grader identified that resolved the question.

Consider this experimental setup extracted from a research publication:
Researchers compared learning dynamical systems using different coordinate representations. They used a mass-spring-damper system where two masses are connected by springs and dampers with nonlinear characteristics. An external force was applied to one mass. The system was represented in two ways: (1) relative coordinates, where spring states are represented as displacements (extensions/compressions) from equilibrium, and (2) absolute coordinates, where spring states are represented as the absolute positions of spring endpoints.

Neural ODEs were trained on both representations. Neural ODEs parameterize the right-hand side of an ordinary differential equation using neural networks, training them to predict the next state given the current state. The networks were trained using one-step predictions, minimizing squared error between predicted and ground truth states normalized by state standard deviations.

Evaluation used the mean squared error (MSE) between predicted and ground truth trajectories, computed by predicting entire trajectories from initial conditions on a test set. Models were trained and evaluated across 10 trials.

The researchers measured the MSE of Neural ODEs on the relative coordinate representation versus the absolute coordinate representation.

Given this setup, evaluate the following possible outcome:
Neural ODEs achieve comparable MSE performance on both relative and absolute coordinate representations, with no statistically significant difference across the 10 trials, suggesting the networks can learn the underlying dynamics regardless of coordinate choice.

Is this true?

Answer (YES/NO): NO